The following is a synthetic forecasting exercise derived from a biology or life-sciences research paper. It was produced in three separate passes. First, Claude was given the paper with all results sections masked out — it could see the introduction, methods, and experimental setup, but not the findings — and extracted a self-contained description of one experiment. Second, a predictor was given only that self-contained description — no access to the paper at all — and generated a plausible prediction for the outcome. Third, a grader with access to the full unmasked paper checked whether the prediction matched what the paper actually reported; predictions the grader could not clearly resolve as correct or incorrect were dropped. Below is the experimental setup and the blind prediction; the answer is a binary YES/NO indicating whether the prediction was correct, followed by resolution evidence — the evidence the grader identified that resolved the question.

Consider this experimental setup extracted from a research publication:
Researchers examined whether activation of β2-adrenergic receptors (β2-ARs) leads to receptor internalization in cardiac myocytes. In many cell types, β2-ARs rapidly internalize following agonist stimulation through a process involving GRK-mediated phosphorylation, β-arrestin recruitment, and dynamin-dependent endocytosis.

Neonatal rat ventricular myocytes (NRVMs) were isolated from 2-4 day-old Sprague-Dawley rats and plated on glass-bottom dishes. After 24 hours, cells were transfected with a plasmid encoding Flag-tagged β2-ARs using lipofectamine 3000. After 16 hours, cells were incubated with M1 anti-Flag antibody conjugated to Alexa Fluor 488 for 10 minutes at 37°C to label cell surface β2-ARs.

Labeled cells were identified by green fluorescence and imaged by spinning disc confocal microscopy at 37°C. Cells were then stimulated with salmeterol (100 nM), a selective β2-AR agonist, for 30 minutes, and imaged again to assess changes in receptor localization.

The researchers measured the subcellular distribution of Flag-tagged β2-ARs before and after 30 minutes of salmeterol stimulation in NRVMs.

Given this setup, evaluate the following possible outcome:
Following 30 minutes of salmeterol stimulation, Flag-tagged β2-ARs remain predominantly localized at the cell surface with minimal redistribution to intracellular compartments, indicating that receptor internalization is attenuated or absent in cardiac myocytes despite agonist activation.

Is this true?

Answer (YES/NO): NO